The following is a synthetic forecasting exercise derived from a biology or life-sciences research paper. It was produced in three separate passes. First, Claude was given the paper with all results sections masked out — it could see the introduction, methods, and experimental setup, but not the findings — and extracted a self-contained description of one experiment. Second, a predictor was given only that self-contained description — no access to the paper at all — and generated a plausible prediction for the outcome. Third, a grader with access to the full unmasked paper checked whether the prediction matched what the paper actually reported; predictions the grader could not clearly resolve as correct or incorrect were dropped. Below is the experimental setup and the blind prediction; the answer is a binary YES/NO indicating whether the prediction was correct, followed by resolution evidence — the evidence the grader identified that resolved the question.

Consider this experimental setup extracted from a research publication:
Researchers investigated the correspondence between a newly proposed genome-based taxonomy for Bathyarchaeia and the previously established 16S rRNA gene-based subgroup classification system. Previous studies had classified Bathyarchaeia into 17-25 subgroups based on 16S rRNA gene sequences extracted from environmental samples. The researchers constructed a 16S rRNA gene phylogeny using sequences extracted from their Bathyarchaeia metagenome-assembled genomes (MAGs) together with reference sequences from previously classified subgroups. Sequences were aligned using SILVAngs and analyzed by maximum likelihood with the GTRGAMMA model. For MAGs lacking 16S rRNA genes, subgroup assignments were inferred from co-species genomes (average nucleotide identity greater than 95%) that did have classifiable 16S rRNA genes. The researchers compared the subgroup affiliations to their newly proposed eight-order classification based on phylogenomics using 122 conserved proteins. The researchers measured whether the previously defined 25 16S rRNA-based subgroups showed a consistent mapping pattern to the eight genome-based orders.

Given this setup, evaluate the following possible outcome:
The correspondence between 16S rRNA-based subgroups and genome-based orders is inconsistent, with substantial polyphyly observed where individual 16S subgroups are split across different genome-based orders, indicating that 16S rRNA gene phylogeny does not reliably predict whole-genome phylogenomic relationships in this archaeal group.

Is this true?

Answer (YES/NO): NO